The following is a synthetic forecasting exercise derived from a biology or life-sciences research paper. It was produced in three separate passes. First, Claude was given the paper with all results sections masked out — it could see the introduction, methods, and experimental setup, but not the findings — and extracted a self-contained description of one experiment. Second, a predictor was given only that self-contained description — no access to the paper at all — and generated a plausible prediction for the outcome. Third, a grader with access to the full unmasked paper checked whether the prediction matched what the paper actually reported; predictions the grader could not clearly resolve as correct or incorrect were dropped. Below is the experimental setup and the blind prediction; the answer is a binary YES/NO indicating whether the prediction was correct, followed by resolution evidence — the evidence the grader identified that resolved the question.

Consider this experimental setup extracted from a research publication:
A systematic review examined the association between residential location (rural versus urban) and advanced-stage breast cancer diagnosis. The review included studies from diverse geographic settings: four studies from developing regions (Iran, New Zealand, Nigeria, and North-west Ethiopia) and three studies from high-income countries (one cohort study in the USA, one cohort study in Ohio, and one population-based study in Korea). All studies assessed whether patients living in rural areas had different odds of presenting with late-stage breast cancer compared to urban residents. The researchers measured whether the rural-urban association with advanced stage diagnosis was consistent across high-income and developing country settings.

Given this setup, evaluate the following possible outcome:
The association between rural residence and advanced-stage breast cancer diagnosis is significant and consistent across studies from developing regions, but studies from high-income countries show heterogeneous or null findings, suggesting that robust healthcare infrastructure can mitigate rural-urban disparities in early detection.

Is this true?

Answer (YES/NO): YES